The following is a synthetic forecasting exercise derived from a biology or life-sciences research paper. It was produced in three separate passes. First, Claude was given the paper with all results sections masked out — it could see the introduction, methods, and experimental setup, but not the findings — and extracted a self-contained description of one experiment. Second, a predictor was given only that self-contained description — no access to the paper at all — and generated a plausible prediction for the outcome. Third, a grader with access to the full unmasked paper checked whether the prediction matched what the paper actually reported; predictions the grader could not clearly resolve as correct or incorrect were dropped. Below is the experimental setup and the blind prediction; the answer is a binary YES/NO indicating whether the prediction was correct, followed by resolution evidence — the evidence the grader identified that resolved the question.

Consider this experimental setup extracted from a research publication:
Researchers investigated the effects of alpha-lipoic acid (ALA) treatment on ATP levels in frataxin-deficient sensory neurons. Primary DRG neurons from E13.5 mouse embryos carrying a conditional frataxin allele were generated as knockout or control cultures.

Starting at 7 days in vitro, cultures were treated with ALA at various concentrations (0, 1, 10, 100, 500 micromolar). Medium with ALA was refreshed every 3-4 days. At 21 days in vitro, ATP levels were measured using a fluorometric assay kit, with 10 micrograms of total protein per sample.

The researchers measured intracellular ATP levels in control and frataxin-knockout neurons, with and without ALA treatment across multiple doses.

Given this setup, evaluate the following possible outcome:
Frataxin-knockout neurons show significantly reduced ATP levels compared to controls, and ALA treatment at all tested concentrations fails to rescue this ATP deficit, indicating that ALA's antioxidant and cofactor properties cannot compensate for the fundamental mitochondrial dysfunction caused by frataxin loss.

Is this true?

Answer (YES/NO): NO